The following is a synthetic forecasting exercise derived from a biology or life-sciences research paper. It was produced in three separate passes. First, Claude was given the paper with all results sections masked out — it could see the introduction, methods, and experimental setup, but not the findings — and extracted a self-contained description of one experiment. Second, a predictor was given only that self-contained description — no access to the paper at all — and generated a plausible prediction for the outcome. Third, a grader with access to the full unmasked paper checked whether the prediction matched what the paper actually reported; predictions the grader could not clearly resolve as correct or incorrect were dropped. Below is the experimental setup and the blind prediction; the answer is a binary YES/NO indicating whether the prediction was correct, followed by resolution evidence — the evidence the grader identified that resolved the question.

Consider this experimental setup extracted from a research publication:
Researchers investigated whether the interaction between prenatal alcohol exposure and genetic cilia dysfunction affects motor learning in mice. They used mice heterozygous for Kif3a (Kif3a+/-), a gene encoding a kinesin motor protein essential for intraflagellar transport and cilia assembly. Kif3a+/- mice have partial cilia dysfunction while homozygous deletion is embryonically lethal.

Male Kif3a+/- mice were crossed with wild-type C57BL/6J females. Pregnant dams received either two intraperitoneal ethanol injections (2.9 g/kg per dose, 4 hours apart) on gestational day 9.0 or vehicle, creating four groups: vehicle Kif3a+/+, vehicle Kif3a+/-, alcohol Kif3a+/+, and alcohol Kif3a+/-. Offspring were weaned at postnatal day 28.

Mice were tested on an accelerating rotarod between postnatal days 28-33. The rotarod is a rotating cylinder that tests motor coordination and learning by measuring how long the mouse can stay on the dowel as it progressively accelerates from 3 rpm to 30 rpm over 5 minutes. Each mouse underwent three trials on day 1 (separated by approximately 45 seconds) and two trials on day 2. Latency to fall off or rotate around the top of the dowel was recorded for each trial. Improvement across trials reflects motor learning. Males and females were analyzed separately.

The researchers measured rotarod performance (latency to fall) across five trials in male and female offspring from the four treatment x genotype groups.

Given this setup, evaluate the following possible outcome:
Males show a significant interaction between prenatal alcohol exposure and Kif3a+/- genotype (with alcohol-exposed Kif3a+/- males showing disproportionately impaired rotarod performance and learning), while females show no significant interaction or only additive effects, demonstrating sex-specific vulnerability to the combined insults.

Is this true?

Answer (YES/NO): NO